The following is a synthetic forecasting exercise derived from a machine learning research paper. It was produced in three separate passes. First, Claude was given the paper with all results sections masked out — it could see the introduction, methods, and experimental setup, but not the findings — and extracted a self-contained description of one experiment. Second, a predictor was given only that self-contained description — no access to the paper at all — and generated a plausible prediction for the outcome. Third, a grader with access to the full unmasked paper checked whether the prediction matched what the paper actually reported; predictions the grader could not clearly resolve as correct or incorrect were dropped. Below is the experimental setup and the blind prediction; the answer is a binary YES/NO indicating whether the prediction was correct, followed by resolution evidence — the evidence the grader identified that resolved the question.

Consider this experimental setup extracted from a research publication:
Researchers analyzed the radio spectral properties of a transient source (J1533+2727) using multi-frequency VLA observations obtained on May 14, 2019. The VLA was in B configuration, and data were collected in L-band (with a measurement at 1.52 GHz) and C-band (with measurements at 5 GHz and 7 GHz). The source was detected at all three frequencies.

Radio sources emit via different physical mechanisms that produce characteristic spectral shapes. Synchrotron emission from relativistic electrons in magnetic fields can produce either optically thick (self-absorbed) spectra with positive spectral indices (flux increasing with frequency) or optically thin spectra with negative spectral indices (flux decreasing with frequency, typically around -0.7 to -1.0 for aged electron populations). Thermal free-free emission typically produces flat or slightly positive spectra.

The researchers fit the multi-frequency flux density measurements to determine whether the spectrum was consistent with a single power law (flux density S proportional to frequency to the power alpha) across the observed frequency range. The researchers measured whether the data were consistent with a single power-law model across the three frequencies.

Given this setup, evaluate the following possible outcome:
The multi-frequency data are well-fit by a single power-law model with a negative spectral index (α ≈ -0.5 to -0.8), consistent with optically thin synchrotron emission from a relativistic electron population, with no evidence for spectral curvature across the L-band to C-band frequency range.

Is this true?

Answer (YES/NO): NO